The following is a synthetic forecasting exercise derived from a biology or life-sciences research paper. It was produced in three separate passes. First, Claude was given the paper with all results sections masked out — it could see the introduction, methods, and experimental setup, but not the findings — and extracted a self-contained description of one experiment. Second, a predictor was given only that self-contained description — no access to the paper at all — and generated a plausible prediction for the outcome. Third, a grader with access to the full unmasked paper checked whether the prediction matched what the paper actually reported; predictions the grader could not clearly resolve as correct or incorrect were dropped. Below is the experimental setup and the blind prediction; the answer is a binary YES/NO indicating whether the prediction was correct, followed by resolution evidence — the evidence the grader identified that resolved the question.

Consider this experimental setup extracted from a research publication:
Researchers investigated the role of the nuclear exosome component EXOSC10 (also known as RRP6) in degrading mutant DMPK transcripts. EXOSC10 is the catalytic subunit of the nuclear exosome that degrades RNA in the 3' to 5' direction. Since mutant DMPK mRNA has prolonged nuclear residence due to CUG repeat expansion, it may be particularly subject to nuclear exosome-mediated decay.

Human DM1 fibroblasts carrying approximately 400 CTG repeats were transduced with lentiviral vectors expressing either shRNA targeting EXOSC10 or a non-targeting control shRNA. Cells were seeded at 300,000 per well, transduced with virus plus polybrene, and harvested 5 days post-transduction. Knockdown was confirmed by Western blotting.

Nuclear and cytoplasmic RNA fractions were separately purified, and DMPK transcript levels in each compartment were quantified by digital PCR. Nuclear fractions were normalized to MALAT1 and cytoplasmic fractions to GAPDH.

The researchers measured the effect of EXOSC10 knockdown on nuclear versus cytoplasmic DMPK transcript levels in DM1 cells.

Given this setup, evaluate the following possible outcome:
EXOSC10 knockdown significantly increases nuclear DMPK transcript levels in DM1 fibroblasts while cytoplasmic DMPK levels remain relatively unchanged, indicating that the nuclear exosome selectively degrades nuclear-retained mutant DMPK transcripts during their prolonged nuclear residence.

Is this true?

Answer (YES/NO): NO